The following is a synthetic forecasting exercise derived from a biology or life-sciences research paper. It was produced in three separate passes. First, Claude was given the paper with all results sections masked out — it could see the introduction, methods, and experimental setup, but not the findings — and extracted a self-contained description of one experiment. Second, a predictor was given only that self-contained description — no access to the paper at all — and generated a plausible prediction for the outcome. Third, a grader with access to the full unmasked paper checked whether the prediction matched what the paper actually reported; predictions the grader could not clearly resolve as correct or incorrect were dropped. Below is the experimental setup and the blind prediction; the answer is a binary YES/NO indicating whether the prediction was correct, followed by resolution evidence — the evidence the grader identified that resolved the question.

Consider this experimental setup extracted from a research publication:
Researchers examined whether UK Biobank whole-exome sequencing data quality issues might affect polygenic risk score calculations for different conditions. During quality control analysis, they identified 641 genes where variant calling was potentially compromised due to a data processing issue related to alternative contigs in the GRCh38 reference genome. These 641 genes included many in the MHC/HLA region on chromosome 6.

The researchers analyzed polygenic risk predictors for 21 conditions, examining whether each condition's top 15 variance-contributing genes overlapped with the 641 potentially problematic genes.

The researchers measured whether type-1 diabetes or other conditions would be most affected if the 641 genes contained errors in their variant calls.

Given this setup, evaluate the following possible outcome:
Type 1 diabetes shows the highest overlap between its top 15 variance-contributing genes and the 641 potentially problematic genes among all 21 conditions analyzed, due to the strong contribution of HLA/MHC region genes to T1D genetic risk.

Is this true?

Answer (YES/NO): YES